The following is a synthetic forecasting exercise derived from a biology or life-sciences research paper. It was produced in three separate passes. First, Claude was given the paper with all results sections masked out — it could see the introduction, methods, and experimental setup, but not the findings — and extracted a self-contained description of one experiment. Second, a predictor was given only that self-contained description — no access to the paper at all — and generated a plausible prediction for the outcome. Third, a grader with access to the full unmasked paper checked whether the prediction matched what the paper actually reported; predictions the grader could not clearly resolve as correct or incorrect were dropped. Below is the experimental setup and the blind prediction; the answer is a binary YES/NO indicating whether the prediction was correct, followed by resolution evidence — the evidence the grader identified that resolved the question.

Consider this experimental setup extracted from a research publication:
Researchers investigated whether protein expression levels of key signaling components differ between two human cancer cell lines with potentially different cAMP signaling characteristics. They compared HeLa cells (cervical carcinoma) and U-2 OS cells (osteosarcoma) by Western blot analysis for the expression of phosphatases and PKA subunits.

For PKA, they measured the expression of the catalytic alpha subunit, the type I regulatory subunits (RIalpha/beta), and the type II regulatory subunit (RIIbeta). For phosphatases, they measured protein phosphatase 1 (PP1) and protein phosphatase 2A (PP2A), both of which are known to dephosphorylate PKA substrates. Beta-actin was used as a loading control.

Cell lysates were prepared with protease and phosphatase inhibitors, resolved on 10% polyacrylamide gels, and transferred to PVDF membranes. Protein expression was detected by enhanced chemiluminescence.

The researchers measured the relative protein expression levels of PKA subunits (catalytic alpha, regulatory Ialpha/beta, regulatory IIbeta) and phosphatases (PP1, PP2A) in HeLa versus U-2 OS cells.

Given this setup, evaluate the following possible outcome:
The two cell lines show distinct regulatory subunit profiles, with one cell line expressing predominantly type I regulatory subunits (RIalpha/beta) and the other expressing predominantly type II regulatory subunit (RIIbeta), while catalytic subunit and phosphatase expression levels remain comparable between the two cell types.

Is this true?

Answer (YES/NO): NO